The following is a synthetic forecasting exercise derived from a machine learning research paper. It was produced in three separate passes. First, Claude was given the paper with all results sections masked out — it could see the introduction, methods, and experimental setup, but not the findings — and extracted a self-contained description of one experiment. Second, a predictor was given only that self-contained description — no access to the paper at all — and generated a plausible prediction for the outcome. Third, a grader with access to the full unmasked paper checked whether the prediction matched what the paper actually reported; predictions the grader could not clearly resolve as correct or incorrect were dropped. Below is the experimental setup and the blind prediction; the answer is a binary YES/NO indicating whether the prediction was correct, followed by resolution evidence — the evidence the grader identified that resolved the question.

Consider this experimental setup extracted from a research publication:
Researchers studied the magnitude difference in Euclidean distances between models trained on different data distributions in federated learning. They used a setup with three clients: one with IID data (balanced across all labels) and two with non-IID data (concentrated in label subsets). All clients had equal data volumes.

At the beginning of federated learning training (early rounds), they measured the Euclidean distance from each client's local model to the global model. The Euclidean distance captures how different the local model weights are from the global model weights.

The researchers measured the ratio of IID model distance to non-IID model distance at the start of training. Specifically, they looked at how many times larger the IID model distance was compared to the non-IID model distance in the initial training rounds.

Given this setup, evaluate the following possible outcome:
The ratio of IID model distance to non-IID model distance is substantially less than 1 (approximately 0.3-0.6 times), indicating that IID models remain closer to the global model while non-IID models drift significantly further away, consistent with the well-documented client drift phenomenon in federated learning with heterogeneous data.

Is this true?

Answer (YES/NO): NO